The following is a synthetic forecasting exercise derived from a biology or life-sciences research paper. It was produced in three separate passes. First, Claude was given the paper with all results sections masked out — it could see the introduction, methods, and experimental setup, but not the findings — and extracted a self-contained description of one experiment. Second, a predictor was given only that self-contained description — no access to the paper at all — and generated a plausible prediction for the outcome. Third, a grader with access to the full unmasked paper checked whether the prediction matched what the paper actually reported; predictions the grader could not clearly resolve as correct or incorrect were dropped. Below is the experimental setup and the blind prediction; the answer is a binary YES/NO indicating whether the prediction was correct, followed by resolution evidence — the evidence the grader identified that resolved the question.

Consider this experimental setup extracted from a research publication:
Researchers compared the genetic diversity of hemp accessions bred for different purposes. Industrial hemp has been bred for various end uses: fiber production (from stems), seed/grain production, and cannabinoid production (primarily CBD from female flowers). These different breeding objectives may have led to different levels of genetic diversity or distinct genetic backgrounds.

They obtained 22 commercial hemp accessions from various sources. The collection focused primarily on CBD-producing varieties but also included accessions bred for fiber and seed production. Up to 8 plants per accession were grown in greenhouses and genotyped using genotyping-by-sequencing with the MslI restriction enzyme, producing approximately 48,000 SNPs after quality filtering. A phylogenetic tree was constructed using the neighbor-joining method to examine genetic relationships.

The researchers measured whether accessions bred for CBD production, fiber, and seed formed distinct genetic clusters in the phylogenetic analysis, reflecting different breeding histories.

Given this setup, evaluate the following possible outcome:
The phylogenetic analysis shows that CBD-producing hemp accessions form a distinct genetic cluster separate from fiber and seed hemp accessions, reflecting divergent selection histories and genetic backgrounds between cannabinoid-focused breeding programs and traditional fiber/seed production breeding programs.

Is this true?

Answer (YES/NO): NO